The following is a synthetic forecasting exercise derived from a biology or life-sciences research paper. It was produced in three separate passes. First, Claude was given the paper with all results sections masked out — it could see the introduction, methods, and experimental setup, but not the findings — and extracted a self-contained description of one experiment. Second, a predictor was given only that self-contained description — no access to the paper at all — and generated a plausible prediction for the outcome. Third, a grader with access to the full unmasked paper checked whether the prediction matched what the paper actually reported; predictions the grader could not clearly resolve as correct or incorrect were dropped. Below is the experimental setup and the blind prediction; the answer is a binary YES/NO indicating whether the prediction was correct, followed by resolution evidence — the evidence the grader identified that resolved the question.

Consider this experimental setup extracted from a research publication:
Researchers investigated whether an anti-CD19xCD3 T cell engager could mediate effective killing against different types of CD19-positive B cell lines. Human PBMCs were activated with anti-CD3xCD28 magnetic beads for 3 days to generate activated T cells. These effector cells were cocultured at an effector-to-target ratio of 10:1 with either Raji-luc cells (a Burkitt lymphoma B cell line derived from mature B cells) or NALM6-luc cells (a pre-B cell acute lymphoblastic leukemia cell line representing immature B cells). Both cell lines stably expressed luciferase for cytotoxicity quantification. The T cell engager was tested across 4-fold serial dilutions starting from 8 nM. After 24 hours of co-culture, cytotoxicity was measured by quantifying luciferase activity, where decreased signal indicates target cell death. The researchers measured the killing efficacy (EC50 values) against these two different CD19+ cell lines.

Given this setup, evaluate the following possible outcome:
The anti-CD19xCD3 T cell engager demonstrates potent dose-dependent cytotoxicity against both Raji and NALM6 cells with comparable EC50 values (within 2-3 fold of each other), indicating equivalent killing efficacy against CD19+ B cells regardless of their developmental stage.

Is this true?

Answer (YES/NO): NO